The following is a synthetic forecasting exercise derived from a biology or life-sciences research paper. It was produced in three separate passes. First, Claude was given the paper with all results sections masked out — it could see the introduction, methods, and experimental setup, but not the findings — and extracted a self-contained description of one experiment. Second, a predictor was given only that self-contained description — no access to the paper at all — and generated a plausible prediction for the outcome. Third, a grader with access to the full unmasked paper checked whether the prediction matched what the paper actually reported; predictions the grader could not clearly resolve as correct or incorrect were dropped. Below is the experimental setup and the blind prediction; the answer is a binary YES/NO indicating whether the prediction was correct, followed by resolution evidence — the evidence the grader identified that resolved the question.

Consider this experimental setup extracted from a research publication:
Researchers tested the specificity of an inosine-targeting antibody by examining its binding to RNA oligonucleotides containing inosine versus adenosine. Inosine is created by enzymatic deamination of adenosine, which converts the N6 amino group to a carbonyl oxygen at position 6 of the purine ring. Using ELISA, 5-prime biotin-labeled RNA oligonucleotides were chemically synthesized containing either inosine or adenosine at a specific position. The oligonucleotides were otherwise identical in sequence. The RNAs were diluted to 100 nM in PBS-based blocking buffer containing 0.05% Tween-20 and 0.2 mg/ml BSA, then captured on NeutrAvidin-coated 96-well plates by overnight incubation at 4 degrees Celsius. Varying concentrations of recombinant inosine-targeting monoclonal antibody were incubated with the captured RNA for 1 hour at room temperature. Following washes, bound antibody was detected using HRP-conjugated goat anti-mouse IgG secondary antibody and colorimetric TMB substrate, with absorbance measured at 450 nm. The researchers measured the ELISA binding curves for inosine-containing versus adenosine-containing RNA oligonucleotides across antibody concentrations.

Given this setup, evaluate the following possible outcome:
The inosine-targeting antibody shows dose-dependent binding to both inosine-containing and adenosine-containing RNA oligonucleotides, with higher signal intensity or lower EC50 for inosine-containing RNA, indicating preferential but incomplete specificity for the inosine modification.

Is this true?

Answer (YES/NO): NO